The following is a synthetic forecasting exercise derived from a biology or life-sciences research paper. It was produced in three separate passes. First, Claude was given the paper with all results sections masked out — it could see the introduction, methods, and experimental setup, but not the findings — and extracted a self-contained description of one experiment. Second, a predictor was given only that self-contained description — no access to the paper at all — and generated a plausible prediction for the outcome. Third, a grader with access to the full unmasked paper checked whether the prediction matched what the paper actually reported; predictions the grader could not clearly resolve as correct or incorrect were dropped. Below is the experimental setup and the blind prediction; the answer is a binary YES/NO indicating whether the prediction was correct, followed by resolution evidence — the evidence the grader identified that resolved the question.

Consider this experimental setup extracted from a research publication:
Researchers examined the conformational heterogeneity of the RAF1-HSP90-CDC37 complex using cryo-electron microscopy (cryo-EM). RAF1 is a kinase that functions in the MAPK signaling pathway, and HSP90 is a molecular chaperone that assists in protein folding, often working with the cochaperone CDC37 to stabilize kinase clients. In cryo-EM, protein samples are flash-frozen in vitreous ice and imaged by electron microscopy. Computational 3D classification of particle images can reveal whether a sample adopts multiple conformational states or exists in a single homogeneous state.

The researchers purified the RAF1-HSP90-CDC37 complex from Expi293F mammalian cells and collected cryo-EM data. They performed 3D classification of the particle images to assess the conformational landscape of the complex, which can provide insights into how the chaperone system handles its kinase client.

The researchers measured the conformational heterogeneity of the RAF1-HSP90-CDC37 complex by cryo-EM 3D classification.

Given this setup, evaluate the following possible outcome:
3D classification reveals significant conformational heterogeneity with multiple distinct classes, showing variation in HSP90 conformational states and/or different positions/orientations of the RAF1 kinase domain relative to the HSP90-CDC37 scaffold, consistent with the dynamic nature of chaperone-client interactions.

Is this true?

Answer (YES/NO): YES